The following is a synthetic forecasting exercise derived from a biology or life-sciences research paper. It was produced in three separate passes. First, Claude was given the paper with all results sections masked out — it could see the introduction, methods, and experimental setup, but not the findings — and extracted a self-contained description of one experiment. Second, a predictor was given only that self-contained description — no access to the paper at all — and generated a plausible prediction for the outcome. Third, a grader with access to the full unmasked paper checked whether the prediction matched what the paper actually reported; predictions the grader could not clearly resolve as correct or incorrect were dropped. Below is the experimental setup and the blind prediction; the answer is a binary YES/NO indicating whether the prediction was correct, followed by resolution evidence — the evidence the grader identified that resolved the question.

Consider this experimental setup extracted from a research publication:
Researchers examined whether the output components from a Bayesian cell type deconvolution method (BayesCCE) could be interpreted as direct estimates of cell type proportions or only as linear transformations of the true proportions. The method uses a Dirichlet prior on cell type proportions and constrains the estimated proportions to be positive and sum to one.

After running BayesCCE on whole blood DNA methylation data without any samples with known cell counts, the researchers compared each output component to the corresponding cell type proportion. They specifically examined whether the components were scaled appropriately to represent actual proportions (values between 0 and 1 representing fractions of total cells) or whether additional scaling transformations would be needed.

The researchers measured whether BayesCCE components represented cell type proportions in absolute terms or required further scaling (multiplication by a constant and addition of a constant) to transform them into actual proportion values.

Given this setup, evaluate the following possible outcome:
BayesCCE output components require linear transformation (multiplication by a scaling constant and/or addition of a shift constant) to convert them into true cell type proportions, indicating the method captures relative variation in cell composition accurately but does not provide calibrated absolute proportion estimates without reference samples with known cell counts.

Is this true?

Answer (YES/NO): YES